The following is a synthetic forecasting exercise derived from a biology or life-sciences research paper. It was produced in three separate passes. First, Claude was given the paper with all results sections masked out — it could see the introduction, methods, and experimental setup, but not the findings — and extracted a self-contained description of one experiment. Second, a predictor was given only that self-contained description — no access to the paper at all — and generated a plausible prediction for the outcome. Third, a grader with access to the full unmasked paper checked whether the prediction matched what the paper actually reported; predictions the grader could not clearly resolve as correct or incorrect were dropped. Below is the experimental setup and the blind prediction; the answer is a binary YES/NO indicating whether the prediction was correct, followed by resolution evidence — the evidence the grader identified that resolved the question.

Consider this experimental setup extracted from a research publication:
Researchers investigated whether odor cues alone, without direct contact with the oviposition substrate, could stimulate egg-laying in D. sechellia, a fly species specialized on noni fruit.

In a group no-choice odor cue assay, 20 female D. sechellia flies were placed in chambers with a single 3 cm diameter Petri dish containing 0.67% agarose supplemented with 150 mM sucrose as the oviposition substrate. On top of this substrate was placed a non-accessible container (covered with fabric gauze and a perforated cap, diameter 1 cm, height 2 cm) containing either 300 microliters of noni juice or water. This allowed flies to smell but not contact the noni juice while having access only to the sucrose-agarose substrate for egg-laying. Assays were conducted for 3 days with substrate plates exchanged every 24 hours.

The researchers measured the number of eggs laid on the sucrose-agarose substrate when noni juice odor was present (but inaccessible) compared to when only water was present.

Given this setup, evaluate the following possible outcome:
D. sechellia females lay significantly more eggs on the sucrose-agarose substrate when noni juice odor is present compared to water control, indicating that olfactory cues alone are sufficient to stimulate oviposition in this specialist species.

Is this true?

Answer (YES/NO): NO